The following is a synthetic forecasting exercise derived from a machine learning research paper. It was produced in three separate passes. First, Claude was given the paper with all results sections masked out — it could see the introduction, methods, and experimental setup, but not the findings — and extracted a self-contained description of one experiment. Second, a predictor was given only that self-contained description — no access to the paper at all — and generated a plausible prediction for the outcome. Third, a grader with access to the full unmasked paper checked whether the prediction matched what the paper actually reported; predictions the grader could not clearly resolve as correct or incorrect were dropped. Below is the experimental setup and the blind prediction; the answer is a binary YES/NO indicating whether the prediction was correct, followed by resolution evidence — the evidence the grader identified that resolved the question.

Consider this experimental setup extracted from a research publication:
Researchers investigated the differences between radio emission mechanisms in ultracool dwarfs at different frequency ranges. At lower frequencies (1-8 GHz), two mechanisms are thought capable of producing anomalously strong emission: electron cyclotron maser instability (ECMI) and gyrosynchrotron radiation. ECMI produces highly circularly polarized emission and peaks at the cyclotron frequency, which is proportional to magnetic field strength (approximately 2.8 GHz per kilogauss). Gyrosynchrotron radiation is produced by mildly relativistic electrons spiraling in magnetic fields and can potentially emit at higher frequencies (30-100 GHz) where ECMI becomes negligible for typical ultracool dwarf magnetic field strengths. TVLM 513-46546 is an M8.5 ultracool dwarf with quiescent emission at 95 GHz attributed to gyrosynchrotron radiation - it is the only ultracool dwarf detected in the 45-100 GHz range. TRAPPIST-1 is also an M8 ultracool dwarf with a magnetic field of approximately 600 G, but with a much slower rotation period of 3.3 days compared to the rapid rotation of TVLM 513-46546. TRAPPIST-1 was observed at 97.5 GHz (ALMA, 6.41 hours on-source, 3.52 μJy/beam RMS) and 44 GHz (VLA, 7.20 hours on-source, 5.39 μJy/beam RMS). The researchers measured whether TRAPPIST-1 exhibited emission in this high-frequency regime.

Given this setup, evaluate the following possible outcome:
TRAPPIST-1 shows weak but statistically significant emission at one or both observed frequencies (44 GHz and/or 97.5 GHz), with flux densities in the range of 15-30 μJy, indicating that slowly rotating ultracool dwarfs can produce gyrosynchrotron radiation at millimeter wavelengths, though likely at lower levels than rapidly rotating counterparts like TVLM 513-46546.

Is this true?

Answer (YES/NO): NO